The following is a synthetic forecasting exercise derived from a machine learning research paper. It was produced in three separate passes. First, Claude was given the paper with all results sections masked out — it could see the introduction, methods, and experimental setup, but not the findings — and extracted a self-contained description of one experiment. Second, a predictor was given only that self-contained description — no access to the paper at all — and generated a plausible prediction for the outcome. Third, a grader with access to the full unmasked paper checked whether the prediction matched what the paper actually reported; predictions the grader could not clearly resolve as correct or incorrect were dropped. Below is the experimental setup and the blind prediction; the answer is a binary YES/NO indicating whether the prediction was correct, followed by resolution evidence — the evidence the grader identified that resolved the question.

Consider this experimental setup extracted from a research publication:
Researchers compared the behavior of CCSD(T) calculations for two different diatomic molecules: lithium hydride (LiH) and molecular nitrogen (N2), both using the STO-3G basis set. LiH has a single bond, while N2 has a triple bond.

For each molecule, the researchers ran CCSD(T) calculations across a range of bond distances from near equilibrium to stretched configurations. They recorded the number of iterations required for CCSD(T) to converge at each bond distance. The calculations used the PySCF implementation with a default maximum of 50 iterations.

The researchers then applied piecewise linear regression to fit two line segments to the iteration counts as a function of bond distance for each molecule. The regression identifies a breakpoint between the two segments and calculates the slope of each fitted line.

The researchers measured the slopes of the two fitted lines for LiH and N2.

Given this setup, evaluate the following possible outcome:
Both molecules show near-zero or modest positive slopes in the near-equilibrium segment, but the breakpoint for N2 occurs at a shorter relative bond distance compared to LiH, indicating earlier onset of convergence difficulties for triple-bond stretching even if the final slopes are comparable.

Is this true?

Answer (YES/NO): NO